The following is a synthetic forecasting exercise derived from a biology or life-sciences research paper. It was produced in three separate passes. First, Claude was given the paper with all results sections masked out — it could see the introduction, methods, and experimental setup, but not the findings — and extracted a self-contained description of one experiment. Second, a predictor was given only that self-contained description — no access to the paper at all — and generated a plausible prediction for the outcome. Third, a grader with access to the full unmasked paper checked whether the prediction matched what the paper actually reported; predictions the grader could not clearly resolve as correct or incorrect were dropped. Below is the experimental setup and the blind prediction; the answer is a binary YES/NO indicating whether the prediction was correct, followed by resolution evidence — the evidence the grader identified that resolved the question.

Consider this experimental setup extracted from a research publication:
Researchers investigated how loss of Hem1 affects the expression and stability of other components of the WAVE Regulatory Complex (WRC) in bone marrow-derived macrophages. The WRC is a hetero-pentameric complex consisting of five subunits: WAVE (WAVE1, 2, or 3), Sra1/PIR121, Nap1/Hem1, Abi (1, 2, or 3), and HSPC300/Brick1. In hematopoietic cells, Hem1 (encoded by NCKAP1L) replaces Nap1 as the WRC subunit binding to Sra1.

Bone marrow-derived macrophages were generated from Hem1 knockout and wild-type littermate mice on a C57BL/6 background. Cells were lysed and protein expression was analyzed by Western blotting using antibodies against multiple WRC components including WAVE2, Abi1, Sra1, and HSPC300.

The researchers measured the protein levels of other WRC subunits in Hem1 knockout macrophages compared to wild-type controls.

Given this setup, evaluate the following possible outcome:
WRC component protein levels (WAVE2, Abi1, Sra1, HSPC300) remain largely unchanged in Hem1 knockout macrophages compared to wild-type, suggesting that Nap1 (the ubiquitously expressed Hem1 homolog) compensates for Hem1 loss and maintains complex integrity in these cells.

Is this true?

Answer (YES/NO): NO